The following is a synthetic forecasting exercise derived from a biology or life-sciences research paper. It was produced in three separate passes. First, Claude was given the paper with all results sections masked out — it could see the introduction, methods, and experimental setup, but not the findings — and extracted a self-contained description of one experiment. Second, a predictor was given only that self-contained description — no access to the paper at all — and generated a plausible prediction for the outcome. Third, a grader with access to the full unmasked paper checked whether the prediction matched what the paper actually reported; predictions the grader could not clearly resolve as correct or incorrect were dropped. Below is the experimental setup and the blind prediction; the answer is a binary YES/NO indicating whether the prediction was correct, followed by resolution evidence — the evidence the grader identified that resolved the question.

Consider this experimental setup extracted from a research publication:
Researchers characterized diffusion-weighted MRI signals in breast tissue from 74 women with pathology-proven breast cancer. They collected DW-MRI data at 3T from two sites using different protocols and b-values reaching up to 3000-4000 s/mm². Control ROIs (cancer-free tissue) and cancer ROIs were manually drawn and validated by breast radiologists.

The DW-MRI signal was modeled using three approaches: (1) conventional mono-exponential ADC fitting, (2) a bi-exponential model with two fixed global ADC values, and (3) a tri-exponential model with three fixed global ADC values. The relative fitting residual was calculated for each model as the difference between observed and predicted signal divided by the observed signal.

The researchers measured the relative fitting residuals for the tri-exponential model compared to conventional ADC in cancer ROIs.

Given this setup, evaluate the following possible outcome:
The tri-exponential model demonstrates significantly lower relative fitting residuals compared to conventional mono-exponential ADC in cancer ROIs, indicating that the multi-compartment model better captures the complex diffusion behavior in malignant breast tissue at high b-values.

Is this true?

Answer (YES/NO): YES